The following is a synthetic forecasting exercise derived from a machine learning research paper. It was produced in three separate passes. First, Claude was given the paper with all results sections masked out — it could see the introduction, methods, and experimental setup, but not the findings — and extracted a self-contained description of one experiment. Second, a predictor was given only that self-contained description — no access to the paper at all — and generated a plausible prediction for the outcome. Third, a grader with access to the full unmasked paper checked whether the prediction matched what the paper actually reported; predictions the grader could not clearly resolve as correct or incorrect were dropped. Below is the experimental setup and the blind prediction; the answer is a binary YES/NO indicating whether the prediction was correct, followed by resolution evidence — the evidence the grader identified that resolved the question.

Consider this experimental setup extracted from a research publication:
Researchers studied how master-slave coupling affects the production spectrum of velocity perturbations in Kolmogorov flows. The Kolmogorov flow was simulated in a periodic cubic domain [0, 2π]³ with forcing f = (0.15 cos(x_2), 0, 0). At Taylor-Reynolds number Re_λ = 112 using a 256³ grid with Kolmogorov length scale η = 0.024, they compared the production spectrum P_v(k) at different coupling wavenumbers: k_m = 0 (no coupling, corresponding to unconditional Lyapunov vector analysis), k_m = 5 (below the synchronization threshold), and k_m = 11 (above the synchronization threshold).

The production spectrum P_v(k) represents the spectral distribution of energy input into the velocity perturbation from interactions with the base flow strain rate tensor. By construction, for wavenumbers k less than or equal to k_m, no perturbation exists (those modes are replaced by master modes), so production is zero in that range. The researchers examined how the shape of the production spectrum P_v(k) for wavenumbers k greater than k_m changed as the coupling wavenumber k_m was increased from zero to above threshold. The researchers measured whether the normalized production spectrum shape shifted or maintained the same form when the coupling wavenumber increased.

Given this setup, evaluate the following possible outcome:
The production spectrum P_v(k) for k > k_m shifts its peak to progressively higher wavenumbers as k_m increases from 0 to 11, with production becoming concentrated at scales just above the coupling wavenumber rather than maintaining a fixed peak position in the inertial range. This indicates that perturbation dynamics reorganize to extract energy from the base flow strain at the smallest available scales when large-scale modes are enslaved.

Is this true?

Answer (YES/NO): NO